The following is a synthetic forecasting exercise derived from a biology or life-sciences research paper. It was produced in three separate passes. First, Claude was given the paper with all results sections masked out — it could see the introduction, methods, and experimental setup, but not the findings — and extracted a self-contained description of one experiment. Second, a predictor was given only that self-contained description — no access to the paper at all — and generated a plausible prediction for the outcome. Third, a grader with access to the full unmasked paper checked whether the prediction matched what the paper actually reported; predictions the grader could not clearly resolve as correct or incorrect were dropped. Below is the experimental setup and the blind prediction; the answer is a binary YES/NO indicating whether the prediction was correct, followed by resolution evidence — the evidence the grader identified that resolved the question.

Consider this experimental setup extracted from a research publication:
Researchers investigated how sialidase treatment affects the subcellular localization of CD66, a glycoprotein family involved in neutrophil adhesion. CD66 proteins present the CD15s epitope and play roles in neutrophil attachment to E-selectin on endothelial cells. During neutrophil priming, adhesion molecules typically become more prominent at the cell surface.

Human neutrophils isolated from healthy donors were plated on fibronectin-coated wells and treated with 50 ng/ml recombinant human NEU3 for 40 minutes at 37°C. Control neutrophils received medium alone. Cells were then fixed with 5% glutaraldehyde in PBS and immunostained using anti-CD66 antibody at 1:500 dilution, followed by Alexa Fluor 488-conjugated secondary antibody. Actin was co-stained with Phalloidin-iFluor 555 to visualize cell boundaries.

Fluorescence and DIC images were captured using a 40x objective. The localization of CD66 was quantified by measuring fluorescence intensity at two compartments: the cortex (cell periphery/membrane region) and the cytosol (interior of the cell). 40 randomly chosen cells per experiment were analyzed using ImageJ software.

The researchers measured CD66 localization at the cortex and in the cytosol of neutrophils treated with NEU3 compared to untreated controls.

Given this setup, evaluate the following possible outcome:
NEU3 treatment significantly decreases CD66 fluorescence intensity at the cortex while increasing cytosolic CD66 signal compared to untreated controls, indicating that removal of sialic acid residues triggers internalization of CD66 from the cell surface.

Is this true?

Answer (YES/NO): NO